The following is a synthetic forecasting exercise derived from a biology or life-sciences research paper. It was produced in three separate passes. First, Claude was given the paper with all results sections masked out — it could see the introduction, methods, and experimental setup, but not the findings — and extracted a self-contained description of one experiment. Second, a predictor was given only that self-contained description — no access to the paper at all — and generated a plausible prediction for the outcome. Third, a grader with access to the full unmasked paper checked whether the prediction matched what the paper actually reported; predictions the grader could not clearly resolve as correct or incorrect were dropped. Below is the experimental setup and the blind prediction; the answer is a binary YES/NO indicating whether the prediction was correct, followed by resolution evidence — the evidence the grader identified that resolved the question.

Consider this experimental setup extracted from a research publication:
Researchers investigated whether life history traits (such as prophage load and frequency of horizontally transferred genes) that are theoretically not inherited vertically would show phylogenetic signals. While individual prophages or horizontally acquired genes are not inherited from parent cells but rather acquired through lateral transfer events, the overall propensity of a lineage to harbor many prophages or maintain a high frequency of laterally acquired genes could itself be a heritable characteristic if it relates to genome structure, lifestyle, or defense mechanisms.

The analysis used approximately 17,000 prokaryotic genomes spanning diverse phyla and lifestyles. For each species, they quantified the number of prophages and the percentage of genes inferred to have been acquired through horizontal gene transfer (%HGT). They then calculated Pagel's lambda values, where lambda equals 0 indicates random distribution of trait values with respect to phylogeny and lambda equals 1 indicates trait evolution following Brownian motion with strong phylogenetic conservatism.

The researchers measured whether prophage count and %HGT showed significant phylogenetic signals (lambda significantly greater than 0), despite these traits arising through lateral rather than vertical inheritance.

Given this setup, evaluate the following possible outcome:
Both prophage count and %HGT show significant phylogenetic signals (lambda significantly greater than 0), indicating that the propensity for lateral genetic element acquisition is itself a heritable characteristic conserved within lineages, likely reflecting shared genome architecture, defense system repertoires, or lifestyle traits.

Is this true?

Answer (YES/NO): YES